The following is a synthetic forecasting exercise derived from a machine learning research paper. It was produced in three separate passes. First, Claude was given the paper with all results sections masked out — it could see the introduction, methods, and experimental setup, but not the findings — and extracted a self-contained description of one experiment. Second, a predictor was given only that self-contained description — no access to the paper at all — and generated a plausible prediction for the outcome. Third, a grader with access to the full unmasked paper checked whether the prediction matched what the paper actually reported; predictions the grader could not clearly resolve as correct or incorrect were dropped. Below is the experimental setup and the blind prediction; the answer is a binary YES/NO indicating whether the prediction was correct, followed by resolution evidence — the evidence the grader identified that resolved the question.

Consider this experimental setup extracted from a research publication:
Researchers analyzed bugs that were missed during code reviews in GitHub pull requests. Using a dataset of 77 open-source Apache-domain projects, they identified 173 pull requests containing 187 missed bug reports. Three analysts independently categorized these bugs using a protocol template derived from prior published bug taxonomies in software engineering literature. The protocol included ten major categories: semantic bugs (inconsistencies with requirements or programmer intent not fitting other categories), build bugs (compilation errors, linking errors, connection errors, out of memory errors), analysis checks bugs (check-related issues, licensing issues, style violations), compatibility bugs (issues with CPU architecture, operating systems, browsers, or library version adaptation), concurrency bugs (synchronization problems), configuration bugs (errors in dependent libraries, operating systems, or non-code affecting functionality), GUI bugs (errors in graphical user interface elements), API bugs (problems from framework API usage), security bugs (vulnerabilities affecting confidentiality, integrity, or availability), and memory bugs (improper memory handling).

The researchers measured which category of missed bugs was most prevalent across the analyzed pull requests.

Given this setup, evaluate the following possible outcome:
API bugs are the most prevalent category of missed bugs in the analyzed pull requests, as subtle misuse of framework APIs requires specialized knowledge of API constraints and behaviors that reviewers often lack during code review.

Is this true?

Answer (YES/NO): NO